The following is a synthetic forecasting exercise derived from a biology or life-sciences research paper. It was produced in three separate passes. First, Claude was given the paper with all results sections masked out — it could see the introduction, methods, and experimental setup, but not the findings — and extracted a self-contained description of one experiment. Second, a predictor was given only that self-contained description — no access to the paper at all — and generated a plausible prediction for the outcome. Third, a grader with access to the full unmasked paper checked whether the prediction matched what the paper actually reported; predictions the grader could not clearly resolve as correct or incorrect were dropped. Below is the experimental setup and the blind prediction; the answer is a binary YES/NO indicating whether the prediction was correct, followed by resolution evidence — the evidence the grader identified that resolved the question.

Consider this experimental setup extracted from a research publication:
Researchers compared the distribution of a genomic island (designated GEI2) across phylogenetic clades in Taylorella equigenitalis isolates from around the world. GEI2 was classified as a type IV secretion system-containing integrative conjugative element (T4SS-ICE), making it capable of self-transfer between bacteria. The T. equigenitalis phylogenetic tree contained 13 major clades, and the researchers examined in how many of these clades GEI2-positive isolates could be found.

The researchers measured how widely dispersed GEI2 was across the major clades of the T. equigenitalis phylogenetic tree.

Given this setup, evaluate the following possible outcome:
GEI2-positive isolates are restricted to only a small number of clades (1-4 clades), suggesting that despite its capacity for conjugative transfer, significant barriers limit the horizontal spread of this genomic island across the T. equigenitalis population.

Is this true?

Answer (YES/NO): NO